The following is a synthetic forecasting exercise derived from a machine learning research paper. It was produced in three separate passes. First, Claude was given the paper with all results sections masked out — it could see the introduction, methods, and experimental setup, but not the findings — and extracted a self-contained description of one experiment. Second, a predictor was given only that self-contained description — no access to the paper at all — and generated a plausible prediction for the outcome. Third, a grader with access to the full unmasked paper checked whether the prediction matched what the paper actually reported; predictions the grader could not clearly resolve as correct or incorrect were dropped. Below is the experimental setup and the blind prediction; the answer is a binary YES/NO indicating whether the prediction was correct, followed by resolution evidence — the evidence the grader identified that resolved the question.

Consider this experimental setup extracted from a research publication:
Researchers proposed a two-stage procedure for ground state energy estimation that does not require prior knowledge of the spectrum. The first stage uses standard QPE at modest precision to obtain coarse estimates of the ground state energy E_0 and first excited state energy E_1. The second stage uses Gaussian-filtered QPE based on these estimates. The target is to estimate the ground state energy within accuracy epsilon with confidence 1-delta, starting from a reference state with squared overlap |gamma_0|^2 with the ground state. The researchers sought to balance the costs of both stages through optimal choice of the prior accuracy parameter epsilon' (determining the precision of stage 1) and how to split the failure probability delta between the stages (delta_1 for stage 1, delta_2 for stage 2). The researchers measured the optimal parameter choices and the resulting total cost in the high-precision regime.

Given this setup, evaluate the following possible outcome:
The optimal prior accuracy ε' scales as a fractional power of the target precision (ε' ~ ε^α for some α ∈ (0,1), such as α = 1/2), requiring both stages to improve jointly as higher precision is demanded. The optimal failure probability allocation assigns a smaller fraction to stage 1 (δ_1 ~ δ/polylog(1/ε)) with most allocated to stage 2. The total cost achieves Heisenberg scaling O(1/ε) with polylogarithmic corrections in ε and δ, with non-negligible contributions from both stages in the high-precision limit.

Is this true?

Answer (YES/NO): NO